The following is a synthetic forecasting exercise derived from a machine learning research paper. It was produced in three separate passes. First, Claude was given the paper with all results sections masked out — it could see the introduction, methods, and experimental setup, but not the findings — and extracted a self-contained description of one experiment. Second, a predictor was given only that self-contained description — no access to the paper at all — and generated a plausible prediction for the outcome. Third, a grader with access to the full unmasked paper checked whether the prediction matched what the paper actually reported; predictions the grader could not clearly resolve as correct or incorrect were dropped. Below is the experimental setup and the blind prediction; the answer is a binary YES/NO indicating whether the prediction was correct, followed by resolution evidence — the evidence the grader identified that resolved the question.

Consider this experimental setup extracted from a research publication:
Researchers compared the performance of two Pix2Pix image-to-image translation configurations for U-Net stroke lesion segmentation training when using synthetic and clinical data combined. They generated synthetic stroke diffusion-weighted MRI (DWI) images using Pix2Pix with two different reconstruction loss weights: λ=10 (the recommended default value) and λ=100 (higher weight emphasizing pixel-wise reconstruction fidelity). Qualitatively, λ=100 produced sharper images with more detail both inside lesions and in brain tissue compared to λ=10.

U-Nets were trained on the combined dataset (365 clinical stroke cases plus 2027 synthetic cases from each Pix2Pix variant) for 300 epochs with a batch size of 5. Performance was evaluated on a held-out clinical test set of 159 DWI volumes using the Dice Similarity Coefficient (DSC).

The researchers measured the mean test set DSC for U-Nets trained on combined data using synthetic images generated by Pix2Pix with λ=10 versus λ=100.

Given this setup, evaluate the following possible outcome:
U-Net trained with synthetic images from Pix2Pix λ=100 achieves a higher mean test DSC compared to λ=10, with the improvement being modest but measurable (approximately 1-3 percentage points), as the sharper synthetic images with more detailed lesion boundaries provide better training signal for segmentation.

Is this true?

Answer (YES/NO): NO